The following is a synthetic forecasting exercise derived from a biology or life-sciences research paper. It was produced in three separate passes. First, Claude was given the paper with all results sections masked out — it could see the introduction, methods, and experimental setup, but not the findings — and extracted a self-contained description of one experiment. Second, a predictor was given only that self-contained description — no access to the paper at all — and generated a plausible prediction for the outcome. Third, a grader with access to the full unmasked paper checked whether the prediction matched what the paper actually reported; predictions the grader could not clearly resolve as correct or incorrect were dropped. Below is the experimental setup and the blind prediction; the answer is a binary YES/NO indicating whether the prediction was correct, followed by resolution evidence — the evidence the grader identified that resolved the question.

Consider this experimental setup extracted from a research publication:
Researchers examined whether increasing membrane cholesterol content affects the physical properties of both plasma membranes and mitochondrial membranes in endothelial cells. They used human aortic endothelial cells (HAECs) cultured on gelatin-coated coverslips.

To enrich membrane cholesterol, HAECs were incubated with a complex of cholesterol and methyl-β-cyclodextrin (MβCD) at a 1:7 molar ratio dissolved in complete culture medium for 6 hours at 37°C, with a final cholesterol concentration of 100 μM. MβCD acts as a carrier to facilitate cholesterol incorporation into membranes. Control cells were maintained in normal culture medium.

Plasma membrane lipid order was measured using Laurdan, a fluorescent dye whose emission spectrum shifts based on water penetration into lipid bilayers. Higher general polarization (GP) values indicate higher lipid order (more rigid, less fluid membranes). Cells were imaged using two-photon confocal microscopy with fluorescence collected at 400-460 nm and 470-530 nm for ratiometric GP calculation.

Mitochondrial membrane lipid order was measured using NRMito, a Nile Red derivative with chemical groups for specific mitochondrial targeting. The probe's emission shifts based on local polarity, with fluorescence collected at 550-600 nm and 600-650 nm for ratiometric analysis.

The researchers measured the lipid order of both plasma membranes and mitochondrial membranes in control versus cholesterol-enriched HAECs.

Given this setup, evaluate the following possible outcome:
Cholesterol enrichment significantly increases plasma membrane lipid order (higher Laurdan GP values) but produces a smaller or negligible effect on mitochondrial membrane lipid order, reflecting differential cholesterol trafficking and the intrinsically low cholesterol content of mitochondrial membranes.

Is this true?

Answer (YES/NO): NO